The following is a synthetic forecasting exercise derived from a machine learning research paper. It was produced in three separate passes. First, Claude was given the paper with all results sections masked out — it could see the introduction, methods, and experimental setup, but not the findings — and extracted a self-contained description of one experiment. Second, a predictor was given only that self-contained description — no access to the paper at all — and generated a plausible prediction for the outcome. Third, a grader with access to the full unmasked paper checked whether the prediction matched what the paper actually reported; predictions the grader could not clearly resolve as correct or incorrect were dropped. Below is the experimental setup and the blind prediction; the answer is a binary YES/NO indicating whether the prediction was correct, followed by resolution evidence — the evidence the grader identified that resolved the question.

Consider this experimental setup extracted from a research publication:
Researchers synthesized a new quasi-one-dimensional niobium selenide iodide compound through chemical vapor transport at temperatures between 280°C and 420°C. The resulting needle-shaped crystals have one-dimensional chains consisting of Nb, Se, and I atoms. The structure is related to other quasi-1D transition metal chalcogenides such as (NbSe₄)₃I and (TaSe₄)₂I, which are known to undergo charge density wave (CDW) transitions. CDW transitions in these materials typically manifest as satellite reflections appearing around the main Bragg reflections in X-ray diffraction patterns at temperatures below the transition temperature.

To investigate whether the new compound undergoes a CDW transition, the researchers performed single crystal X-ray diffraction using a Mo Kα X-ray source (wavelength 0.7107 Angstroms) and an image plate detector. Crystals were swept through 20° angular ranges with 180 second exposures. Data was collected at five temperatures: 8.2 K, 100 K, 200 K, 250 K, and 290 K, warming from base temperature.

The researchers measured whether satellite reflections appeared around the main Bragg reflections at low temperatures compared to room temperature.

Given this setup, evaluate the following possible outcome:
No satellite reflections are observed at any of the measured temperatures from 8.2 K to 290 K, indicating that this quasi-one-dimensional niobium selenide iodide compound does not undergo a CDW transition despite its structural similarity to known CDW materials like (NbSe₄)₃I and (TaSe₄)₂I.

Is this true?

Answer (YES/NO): YES